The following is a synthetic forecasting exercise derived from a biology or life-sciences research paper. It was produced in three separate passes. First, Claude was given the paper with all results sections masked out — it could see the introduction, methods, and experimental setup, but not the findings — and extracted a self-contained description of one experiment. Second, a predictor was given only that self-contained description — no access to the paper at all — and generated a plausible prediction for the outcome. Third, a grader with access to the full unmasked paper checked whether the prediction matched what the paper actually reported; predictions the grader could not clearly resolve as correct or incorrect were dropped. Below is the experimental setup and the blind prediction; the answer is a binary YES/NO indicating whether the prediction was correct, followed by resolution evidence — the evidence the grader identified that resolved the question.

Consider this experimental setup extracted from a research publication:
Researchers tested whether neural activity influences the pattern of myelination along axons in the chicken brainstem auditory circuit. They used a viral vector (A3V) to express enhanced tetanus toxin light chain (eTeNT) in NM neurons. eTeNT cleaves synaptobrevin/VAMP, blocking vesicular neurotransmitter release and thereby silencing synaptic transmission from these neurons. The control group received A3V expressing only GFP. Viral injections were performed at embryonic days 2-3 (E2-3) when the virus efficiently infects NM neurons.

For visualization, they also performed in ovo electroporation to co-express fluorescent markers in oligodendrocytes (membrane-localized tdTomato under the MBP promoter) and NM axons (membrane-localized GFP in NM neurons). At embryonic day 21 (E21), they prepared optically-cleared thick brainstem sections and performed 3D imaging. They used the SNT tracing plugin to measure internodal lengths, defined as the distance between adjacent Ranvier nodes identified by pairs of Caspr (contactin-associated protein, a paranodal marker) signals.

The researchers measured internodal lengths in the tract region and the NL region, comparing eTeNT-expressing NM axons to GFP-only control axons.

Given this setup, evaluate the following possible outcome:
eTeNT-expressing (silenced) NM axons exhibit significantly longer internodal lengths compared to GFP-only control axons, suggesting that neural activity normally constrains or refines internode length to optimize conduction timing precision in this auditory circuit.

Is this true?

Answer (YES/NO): NO